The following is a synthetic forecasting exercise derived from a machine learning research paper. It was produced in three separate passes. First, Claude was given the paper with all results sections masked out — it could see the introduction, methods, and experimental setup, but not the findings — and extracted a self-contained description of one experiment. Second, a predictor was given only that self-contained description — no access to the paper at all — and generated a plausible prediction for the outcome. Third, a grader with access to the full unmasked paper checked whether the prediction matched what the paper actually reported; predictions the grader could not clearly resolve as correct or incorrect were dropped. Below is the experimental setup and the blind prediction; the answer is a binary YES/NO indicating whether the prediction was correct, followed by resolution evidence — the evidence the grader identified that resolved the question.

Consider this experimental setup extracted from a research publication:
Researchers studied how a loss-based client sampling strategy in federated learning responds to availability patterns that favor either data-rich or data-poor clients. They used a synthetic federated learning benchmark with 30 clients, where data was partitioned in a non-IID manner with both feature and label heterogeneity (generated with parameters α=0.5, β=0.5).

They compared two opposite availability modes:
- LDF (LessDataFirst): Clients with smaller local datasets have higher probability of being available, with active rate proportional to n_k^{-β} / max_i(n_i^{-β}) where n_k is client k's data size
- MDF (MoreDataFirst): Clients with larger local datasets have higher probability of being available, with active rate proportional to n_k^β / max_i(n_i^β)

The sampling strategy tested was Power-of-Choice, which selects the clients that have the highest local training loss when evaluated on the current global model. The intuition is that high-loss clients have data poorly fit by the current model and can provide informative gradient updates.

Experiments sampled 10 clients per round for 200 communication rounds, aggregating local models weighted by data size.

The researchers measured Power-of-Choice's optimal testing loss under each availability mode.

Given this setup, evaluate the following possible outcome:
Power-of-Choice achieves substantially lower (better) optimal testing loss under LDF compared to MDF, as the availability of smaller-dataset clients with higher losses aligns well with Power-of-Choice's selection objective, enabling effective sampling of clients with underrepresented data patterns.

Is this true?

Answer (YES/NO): NO